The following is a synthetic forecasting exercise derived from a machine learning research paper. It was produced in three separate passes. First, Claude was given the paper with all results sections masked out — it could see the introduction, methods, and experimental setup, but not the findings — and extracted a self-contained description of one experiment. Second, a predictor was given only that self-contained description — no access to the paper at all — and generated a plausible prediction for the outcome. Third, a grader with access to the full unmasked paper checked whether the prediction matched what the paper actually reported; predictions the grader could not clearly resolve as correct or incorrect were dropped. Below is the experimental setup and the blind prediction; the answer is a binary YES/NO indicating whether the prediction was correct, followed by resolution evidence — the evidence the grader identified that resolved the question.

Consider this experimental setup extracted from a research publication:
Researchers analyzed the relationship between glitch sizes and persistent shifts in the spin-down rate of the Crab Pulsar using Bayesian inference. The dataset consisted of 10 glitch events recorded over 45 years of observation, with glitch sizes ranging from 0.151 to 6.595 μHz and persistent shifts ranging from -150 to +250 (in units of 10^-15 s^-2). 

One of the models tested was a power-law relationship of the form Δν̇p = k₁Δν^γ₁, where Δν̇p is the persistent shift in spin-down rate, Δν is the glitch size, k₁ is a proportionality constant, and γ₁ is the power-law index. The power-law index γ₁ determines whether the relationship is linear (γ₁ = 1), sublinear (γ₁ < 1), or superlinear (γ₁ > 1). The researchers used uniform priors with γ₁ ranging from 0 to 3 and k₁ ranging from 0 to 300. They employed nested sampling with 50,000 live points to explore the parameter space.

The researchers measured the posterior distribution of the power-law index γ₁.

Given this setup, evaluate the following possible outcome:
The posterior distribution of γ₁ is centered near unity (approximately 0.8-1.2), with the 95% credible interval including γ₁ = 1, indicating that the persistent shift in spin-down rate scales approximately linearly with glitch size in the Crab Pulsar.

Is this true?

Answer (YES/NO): NO